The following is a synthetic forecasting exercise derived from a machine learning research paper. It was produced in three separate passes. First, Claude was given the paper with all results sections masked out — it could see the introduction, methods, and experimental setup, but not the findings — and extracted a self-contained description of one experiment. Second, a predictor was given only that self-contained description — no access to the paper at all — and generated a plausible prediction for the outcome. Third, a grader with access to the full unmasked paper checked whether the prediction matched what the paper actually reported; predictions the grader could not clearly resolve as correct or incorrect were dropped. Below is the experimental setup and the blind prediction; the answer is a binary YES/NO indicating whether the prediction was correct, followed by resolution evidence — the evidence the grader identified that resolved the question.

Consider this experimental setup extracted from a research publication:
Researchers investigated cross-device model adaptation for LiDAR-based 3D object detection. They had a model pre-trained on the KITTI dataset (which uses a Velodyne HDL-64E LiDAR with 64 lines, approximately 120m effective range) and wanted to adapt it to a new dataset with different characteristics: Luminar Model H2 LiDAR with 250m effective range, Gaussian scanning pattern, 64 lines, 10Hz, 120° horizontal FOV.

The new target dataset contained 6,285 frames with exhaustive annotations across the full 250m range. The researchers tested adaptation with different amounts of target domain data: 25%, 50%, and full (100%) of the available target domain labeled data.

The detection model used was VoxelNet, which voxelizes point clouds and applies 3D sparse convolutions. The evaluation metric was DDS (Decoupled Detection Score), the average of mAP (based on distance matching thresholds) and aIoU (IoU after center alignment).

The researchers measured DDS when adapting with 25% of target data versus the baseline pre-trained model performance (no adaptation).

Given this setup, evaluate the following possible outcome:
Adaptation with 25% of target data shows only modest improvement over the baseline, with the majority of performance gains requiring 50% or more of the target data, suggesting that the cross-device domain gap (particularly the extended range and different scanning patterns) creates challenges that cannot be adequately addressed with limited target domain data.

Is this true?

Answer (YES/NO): NO